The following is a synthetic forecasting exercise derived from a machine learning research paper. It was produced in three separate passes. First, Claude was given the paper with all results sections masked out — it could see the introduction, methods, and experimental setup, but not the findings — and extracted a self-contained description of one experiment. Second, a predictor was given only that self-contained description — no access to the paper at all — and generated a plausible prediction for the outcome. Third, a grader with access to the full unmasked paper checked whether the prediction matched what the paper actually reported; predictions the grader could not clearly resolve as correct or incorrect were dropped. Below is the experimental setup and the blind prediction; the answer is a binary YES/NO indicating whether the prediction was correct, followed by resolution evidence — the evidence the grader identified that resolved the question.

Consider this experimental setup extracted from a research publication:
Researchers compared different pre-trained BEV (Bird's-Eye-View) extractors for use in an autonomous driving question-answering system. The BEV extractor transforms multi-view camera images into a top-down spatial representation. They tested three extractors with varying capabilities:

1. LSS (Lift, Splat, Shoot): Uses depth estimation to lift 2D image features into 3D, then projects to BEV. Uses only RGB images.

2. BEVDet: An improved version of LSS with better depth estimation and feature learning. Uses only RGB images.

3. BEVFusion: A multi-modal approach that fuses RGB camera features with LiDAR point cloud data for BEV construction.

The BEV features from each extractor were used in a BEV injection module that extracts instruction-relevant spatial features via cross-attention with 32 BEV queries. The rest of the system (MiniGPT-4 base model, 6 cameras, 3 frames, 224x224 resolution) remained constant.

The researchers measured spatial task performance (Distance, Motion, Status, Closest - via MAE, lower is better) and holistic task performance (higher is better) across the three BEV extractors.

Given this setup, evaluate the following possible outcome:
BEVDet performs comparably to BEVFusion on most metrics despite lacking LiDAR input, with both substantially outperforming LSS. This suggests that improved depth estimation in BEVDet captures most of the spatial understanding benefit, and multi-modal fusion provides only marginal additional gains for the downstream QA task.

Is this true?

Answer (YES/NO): NO